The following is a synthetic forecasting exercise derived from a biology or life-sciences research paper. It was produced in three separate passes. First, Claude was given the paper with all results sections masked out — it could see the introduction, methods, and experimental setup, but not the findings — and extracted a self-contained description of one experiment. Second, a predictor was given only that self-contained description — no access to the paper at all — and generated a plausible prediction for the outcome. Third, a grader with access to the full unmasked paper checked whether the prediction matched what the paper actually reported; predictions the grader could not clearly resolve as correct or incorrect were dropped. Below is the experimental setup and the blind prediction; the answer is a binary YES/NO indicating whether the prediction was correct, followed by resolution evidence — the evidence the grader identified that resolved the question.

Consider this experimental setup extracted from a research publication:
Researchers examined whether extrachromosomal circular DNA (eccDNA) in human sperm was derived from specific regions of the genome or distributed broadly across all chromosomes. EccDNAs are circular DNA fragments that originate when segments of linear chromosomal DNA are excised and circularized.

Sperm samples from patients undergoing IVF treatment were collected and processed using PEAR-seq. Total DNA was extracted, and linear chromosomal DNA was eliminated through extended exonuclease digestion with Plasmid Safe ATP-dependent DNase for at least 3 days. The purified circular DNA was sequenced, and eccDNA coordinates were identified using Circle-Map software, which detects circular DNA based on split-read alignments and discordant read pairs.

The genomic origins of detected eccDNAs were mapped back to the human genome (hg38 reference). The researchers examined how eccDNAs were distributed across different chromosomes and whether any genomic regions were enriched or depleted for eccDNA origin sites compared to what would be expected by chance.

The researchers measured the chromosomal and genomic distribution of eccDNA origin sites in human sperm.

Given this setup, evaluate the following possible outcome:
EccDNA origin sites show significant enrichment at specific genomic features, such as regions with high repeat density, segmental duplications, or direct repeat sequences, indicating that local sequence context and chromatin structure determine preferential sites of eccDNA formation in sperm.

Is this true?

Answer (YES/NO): NO